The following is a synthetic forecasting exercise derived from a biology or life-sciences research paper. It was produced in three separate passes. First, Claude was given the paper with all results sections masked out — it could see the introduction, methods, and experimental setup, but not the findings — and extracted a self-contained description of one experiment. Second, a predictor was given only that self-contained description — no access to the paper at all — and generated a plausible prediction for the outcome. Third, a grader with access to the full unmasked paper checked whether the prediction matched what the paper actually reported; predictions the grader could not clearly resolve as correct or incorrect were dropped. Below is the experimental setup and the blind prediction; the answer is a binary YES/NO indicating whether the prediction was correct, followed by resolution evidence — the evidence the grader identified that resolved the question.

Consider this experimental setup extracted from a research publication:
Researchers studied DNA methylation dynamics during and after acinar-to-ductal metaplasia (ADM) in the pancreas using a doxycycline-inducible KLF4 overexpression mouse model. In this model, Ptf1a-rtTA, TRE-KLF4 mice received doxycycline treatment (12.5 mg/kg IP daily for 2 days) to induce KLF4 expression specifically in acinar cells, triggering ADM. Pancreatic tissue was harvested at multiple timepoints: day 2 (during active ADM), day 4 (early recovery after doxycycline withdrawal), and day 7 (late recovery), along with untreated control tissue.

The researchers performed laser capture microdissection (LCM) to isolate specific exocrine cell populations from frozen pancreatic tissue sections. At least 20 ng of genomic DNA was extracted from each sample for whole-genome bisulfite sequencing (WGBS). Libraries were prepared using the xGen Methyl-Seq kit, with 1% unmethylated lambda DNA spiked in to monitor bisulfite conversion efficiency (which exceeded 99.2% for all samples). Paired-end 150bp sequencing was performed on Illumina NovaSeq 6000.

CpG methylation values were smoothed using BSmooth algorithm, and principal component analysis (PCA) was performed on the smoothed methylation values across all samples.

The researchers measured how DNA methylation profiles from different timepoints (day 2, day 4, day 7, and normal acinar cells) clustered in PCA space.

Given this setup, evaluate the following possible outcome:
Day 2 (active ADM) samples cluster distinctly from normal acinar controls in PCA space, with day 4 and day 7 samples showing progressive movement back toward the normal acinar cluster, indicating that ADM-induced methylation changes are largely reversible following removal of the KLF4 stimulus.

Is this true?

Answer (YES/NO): NO